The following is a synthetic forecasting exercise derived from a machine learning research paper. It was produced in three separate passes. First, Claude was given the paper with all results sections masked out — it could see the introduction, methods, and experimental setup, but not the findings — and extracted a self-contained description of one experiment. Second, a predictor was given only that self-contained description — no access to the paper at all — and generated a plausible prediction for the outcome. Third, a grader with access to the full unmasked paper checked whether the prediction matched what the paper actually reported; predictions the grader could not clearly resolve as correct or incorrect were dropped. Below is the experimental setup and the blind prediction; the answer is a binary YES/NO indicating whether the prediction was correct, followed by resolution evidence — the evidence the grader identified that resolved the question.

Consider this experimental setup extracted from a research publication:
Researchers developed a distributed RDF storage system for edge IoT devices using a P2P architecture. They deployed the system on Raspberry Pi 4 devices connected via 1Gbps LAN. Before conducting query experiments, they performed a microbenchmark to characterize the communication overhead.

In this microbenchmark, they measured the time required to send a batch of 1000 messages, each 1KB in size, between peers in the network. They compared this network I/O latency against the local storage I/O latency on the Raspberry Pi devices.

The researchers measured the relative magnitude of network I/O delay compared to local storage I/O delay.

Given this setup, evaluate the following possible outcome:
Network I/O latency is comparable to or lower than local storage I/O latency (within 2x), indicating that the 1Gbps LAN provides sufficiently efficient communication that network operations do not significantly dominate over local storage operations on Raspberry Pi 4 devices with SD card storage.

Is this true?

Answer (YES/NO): NO